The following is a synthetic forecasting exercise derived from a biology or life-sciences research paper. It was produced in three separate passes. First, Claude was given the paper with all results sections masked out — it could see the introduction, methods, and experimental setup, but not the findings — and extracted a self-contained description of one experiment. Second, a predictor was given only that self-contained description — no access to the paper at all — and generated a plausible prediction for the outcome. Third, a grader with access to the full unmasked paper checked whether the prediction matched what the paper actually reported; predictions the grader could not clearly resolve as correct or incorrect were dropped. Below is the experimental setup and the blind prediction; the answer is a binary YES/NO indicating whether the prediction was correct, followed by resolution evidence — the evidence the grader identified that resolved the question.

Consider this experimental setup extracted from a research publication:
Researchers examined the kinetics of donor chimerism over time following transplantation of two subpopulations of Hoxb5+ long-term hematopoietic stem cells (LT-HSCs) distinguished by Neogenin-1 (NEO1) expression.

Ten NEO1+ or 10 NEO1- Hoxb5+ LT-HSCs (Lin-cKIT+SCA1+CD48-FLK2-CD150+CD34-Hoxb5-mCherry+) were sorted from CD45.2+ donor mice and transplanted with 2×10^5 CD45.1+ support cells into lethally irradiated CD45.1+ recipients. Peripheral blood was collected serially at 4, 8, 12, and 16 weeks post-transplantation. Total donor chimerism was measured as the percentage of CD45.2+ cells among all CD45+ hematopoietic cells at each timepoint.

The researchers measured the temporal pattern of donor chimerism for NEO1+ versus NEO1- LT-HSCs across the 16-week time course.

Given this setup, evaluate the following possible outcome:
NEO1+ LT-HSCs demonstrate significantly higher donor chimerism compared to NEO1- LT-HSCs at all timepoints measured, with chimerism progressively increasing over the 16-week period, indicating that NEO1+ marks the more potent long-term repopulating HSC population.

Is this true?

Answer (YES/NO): NO